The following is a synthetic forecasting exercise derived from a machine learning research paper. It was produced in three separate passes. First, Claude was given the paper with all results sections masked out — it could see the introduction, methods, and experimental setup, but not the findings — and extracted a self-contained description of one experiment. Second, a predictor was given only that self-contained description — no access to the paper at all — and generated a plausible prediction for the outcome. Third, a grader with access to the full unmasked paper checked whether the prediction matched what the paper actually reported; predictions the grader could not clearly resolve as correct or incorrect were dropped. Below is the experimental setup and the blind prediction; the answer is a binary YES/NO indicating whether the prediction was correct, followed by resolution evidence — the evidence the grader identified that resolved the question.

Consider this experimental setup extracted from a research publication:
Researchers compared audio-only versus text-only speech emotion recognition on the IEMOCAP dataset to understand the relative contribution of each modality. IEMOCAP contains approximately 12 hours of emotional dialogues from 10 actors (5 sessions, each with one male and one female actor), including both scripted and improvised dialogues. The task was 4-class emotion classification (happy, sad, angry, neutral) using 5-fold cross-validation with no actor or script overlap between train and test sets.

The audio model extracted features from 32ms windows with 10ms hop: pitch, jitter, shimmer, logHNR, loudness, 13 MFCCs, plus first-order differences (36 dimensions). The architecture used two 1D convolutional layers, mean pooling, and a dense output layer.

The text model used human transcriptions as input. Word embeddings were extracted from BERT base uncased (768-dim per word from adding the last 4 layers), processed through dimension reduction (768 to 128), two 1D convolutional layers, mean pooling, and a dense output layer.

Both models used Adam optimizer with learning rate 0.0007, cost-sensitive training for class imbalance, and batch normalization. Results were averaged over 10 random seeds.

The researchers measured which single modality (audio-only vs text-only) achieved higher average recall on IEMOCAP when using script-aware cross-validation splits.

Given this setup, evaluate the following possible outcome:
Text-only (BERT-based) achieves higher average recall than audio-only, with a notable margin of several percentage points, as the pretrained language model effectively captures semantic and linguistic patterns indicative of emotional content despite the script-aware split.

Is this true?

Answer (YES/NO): NO